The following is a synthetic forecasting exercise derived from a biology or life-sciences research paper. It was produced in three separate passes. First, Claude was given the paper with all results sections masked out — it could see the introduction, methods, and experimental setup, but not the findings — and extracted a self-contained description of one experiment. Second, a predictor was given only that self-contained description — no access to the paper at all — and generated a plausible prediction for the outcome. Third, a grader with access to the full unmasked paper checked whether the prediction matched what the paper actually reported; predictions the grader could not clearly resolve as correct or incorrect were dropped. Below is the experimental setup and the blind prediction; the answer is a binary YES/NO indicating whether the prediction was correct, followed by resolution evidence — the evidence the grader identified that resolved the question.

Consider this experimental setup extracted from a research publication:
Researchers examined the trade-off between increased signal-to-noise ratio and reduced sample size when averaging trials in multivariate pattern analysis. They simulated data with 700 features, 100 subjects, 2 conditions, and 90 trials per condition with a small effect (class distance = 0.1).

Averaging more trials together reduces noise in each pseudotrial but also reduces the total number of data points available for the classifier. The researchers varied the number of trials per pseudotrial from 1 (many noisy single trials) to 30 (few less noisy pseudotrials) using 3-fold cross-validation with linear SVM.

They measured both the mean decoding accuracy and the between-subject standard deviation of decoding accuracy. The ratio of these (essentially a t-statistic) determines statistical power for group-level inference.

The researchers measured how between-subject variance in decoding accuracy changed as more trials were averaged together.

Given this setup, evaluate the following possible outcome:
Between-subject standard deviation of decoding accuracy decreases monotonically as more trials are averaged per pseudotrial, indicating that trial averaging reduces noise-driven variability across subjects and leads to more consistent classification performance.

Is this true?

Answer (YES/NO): NO